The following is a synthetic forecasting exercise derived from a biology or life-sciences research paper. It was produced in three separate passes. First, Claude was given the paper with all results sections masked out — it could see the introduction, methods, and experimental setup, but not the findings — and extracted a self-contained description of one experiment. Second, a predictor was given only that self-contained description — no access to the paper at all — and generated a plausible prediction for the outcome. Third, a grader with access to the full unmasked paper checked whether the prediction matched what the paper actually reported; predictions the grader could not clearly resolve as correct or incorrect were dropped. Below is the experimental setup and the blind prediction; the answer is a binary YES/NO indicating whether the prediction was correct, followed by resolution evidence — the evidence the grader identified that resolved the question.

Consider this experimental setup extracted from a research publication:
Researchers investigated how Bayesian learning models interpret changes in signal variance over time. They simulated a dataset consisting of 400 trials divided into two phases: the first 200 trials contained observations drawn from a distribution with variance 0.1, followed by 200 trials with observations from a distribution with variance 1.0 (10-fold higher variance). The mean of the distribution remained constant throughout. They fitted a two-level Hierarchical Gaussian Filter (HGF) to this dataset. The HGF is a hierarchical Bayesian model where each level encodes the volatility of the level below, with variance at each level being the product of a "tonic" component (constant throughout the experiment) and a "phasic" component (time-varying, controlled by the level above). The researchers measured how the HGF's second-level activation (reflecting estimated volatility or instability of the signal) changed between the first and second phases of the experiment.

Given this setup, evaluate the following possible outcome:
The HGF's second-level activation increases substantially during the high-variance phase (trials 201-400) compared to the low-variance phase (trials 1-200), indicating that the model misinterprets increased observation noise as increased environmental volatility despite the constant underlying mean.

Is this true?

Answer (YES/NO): YES